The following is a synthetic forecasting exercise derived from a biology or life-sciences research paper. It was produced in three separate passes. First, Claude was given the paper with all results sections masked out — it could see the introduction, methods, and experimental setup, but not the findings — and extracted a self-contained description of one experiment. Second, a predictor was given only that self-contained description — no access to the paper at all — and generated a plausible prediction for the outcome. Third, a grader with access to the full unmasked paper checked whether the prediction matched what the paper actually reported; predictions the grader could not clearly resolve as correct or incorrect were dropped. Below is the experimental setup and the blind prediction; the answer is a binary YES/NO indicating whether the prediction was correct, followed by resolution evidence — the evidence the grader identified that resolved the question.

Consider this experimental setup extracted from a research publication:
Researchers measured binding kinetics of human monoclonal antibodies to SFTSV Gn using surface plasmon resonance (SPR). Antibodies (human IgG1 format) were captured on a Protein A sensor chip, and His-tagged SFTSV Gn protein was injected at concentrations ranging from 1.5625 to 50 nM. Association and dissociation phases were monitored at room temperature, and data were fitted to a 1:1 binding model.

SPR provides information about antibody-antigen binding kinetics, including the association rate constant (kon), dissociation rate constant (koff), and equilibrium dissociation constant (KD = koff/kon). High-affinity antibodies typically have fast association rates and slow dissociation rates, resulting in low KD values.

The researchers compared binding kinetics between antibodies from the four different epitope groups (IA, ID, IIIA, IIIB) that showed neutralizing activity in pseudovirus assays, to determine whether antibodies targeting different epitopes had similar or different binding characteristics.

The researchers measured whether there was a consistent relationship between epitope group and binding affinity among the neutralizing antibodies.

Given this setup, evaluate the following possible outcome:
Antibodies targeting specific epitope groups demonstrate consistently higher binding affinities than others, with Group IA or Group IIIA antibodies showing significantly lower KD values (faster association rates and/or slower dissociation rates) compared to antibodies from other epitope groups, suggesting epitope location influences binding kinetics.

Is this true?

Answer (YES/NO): NO